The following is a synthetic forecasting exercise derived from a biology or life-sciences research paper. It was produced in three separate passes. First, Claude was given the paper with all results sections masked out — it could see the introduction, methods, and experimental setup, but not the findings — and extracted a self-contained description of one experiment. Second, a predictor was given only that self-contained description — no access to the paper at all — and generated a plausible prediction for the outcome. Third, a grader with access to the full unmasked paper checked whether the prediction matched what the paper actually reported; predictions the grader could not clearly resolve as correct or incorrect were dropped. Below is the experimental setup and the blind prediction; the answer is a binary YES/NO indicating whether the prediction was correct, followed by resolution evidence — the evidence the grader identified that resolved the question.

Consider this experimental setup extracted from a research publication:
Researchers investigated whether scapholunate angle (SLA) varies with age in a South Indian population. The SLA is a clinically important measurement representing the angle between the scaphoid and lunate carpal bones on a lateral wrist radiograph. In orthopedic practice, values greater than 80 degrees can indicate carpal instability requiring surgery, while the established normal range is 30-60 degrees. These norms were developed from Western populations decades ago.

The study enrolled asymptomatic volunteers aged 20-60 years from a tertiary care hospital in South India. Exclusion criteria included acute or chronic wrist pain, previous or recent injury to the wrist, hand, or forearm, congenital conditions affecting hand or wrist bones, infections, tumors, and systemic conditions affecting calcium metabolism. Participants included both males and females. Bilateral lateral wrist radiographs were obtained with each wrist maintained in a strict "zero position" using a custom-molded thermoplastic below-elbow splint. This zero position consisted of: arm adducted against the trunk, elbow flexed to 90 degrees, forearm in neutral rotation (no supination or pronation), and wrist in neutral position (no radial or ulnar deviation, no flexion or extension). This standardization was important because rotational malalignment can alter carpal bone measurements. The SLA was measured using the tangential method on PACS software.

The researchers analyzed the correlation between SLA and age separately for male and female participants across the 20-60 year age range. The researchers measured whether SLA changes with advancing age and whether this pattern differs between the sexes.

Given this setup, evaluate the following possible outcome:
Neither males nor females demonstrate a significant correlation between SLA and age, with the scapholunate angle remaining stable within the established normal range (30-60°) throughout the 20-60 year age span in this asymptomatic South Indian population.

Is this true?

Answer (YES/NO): NO